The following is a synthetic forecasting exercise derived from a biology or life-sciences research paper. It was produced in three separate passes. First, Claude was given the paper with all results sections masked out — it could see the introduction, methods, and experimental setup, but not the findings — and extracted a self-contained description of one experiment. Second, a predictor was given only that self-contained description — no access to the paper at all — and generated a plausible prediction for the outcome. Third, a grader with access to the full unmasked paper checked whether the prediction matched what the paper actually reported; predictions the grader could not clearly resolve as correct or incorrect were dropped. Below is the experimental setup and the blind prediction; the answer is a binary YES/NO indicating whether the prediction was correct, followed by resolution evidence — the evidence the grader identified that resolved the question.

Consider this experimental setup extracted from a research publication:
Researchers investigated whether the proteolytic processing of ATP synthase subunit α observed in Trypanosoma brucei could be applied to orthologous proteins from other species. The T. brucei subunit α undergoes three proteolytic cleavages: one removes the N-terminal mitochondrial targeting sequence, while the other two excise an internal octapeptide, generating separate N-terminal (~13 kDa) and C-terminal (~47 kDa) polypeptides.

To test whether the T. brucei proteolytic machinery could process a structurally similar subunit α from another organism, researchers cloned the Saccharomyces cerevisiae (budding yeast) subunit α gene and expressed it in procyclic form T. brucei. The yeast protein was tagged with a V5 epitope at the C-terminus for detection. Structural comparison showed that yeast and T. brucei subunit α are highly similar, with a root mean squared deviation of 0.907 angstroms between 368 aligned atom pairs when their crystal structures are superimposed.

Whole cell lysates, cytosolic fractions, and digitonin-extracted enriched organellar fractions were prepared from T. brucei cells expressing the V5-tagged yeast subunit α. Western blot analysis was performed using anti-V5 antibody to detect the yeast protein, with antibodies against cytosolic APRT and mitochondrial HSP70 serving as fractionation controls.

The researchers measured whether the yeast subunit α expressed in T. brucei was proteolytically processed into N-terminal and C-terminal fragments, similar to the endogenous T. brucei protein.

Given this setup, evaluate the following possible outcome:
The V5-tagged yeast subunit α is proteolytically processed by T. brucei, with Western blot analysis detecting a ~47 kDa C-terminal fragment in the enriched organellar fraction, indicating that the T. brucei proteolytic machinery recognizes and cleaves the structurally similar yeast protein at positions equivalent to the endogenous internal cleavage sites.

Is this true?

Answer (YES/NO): NO